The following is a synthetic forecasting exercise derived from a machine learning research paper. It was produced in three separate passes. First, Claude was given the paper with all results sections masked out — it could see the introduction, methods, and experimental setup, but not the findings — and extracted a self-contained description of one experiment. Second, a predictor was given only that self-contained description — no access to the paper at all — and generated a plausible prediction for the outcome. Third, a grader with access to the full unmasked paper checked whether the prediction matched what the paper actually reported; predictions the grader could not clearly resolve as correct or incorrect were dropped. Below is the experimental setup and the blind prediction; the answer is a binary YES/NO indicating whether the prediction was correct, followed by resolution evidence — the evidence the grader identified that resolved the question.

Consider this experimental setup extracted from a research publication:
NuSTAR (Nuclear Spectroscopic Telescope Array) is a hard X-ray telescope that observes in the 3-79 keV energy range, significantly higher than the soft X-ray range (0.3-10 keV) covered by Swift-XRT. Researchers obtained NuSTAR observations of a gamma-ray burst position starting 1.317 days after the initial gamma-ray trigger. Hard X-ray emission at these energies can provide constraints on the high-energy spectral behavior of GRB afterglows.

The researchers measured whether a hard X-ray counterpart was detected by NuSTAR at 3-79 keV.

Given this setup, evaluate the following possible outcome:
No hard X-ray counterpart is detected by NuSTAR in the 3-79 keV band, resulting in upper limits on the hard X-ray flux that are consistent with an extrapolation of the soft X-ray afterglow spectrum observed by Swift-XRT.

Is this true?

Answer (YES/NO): NO